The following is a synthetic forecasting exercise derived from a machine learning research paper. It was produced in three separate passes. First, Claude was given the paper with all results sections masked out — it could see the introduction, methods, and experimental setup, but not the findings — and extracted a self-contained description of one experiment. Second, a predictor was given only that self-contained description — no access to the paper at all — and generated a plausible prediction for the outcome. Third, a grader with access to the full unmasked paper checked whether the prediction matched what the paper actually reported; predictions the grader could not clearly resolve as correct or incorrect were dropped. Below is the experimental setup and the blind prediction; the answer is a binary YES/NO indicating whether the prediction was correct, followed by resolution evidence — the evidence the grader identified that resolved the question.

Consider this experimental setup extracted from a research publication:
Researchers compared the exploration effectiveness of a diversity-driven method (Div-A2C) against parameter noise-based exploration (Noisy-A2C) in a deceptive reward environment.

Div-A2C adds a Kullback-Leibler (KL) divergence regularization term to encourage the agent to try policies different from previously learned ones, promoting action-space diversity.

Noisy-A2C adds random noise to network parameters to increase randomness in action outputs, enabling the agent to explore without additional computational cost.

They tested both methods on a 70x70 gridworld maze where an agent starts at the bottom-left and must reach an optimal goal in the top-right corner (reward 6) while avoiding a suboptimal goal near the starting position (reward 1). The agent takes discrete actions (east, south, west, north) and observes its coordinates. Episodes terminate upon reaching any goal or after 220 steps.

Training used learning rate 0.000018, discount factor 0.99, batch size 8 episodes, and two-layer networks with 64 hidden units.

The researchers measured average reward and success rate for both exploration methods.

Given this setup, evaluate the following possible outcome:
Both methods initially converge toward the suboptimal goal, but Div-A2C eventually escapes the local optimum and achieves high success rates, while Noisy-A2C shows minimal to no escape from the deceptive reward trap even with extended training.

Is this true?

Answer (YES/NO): NO